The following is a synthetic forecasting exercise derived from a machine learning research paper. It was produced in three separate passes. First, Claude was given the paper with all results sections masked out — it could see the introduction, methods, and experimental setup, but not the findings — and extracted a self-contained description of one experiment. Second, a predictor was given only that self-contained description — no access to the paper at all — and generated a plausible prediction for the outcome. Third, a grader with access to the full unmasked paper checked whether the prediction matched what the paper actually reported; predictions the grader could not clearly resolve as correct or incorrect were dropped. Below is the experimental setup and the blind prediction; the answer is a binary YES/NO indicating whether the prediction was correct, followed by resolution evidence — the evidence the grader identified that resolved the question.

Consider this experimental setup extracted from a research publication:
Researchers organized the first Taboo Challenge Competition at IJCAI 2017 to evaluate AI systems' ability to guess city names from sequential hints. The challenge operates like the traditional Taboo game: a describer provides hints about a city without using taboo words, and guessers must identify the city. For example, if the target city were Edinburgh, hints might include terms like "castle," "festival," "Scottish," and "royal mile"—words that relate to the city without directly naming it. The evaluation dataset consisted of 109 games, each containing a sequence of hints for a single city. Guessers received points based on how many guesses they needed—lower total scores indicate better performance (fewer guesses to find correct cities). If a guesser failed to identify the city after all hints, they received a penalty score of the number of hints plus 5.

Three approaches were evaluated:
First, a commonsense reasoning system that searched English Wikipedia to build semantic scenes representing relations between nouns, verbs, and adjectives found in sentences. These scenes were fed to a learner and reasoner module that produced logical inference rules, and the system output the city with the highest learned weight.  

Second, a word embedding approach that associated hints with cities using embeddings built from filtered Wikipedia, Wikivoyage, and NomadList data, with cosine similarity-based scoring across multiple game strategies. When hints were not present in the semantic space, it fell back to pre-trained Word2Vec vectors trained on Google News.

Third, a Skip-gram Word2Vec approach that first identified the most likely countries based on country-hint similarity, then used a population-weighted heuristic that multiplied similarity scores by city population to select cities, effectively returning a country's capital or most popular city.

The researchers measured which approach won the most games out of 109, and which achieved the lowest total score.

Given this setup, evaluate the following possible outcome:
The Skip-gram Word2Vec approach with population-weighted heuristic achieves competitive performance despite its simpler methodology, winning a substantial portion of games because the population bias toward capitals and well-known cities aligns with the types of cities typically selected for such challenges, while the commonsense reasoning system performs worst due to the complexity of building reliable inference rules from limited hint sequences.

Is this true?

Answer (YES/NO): NO